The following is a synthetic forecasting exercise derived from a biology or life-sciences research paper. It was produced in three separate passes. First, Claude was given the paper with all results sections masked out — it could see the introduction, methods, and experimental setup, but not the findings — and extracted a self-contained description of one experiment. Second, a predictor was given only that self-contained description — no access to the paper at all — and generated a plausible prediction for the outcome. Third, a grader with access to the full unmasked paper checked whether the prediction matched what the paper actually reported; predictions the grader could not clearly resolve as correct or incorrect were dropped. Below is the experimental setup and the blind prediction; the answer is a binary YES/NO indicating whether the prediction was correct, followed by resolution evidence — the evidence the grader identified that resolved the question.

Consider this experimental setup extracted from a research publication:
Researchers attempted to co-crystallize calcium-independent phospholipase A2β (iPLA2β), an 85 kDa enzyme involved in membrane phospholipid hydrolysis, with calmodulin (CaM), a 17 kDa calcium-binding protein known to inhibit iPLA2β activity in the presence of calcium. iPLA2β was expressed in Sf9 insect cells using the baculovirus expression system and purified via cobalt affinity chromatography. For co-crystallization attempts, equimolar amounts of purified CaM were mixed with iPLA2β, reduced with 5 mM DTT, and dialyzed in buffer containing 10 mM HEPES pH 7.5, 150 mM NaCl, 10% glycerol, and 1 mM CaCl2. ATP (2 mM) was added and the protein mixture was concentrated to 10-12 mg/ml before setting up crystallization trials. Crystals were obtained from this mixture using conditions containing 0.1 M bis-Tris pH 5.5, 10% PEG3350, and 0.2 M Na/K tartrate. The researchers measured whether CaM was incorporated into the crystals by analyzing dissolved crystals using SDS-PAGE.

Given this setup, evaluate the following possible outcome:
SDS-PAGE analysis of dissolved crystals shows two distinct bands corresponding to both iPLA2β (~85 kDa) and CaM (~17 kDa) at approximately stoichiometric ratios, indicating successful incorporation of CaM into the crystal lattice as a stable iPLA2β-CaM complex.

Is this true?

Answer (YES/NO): NO